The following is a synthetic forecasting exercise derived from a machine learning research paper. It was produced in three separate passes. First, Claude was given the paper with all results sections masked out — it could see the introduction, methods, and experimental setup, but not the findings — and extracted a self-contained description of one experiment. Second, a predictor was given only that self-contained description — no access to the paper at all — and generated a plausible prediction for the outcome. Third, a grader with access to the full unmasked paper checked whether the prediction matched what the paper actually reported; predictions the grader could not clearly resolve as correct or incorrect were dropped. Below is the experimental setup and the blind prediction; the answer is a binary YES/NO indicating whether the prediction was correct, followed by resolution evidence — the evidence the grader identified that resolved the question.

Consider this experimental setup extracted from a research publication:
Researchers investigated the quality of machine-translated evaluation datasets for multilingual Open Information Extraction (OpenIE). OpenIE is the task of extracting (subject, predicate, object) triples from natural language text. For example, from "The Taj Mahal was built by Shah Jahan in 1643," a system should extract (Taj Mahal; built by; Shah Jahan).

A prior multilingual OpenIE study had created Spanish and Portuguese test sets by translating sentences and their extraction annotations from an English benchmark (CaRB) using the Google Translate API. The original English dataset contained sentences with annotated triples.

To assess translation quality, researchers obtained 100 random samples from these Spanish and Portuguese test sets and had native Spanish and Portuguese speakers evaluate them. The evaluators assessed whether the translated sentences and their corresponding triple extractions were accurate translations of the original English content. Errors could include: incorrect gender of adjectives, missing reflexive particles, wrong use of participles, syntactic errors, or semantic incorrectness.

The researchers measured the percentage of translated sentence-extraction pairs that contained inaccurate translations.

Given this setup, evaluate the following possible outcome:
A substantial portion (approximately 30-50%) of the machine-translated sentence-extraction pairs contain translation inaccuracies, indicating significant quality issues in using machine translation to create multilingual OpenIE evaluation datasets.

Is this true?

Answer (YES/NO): NO